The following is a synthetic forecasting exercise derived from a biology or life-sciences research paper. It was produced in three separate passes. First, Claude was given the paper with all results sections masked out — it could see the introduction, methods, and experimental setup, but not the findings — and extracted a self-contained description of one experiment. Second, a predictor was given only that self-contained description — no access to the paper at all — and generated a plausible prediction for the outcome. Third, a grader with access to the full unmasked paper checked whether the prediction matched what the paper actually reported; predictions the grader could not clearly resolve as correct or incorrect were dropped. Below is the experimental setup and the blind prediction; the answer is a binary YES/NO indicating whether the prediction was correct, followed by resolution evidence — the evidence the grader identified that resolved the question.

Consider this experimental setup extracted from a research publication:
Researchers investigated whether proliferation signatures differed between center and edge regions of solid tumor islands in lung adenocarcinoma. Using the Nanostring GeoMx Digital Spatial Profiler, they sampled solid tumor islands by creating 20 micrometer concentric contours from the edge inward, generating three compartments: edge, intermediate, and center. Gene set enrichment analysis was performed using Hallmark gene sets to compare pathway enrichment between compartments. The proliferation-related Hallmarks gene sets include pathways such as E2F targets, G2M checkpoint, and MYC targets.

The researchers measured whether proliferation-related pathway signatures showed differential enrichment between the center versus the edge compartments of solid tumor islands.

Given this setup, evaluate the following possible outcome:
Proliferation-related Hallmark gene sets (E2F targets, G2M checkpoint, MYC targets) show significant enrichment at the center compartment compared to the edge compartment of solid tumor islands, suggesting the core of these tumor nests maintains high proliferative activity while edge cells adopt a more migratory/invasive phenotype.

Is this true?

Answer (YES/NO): NO